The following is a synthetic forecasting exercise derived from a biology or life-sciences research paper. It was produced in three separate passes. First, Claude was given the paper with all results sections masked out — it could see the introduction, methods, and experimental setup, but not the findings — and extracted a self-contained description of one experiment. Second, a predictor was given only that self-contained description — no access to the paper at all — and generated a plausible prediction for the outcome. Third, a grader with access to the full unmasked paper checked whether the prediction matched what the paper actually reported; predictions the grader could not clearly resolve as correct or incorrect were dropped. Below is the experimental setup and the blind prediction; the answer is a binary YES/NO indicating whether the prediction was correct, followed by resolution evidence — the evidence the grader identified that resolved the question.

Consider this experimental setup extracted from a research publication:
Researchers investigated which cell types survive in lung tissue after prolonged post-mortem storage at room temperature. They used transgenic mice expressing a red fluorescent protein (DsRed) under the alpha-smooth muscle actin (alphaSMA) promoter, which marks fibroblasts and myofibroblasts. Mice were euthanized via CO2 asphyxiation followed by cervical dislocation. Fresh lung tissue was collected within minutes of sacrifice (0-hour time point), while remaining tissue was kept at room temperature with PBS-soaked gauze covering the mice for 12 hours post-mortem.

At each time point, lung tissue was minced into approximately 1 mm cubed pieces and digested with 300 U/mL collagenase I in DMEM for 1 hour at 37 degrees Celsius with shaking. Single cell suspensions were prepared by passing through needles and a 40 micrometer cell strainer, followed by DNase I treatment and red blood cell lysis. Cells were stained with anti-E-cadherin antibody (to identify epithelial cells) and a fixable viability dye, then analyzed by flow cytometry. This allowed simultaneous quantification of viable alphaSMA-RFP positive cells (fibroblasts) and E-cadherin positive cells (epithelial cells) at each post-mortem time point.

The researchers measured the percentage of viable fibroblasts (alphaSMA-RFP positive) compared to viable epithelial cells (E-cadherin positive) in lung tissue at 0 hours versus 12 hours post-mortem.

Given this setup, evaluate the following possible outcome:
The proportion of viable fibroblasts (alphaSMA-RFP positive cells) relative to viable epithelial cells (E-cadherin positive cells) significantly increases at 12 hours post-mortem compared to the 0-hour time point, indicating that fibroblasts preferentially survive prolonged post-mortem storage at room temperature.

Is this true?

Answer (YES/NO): YES